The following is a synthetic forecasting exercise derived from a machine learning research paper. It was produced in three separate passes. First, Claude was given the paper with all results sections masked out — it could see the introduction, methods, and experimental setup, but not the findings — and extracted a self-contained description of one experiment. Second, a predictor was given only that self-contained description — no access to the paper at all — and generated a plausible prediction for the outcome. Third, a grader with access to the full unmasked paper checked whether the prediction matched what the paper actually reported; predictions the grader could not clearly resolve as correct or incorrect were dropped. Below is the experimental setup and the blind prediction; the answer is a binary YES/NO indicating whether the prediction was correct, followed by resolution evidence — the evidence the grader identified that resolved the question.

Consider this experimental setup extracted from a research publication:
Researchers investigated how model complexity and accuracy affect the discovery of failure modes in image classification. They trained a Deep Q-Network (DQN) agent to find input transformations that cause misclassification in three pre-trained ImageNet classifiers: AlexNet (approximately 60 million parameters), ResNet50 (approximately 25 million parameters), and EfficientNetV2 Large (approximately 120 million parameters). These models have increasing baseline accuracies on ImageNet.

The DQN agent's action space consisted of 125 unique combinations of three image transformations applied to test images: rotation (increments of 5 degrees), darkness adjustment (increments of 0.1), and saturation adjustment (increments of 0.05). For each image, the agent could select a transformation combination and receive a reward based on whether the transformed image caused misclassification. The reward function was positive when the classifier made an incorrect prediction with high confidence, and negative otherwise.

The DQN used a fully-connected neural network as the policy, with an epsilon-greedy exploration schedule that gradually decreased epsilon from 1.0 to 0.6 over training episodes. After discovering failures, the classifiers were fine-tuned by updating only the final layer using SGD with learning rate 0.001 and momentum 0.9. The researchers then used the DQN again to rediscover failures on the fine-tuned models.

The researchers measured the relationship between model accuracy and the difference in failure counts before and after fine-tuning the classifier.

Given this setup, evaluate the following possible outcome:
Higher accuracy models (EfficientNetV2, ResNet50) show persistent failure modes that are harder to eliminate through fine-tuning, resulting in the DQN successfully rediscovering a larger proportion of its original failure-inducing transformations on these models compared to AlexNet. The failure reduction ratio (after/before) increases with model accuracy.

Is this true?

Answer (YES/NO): NO